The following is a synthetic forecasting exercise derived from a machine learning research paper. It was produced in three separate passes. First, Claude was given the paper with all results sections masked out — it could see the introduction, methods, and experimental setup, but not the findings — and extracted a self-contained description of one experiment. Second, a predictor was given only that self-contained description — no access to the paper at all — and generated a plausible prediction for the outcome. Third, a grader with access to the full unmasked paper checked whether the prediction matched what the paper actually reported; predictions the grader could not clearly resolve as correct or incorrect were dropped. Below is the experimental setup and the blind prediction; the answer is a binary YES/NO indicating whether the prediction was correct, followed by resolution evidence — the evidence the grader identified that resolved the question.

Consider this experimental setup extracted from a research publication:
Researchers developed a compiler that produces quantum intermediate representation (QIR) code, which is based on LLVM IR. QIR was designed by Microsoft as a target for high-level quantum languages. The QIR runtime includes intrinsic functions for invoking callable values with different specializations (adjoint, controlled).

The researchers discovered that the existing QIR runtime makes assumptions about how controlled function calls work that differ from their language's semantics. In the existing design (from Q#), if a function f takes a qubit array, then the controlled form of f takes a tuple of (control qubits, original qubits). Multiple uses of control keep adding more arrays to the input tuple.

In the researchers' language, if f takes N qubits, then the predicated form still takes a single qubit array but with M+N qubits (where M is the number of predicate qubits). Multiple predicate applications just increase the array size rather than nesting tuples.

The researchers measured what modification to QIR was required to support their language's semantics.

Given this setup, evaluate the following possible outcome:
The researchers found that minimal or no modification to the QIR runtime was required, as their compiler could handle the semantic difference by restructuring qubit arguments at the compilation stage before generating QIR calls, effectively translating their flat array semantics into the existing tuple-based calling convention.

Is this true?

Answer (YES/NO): NO